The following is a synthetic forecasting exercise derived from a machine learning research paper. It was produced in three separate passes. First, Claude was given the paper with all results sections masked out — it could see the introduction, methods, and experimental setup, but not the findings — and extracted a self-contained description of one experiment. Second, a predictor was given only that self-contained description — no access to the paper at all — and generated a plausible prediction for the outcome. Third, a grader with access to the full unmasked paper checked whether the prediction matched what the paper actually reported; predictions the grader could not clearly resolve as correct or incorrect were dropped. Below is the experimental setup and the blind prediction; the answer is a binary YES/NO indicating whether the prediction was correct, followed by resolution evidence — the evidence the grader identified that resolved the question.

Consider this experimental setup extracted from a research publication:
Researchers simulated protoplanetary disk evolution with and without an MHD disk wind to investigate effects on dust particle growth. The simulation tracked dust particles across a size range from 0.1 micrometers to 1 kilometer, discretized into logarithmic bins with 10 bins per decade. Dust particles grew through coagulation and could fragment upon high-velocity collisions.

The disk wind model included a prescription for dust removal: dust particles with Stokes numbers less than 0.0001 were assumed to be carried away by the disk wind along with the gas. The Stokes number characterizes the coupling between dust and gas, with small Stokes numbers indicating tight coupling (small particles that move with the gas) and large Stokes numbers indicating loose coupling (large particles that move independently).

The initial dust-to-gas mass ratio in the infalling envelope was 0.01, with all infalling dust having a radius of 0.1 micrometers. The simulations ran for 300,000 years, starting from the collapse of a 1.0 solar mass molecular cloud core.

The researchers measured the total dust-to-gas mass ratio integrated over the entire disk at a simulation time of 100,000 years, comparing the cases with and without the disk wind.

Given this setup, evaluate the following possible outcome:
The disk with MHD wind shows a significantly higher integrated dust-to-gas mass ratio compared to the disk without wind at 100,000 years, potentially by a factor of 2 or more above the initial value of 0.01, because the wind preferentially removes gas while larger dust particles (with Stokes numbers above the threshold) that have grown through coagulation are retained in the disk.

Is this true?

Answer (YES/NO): NO